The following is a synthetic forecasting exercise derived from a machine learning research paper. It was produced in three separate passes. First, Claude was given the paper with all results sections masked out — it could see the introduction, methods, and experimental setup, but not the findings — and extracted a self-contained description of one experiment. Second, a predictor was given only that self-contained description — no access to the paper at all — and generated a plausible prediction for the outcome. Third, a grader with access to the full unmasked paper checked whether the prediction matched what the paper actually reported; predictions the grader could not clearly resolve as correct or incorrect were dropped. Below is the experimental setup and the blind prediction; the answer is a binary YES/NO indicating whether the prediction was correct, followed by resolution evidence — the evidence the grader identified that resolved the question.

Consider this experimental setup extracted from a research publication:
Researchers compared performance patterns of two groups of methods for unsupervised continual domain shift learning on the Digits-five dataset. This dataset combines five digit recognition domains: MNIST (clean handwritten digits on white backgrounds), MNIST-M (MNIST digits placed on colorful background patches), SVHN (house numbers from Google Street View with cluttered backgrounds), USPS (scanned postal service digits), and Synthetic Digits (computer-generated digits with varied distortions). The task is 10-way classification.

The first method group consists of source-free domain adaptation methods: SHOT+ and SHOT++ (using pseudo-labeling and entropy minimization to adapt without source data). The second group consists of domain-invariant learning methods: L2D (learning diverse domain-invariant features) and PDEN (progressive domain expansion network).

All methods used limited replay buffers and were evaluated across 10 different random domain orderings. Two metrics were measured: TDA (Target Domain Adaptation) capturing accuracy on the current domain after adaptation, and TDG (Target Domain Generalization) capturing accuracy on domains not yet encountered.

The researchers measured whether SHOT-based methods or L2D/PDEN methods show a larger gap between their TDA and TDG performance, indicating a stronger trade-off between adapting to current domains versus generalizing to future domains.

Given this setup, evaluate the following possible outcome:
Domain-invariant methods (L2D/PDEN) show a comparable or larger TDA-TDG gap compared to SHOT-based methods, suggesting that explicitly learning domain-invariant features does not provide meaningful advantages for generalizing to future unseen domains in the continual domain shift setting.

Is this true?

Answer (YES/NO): NO